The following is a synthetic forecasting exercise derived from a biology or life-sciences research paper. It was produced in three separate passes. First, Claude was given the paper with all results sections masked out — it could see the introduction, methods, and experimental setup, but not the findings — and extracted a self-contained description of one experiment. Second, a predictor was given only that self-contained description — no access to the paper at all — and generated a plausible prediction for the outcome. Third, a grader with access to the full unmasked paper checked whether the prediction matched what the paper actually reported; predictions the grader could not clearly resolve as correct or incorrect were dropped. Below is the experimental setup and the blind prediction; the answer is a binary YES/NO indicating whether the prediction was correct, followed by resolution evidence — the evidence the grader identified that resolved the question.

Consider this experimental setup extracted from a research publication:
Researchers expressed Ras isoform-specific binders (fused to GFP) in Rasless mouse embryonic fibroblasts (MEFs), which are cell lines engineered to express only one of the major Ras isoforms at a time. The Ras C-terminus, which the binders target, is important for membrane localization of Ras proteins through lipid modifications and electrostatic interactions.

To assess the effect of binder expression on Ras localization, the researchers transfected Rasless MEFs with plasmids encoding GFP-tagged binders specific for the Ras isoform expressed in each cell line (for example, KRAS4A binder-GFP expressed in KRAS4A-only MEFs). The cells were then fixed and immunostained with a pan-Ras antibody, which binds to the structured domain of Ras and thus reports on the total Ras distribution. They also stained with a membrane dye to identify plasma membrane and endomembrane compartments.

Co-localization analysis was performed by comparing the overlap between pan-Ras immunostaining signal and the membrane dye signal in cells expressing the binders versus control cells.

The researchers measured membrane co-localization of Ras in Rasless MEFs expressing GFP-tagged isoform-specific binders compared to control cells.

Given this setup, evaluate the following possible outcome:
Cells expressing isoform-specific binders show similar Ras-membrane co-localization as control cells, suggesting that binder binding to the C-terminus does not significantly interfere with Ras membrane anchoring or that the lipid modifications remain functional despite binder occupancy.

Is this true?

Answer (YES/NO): NO